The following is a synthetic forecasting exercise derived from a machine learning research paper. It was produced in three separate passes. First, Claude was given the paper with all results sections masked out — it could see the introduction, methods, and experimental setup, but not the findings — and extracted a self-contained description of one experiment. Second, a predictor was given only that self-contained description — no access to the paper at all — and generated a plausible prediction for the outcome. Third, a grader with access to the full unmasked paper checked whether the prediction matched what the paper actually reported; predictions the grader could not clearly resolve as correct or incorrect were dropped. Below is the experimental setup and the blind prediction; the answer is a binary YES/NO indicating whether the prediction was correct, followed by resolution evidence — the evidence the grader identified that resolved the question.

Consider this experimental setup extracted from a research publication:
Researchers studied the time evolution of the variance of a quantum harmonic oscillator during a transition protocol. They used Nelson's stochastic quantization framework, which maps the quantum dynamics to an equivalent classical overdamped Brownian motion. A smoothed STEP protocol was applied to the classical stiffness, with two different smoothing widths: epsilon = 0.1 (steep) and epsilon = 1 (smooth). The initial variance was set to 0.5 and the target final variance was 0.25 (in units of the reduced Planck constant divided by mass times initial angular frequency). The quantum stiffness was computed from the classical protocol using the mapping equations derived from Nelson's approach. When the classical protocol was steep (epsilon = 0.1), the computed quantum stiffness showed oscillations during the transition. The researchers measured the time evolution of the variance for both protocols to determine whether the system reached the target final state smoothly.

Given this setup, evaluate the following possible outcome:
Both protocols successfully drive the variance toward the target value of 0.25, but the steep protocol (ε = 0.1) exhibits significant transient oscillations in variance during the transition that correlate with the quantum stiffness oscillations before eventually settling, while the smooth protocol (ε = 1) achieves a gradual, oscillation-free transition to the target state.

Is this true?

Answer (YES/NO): NO